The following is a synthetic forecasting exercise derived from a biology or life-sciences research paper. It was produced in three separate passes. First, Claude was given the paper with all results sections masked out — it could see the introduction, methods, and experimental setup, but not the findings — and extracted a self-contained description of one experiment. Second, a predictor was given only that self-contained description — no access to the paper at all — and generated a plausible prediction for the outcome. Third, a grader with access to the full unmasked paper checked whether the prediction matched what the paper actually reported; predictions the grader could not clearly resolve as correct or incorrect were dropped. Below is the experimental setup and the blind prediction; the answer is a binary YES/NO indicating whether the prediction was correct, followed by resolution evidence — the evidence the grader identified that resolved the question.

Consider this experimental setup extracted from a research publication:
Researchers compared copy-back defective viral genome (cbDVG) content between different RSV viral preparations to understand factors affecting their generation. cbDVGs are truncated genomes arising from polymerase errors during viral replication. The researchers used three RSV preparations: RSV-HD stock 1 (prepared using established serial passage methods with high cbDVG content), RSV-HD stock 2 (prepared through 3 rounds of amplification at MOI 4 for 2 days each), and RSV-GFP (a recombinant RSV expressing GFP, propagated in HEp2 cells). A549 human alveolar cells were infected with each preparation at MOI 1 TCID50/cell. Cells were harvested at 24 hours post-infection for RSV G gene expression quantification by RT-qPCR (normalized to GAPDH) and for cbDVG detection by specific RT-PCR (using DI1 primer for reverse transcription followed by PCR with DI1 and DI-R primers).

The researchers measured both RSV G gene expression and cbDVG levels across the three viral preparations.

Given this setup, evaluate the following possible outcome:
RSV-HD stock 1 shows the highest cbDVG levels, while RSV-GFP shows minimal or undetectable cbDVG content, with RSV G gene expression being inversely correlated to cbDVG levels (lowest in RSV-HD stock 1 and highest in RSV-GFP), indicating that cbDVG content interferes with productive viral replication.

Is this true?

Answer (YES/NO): NO